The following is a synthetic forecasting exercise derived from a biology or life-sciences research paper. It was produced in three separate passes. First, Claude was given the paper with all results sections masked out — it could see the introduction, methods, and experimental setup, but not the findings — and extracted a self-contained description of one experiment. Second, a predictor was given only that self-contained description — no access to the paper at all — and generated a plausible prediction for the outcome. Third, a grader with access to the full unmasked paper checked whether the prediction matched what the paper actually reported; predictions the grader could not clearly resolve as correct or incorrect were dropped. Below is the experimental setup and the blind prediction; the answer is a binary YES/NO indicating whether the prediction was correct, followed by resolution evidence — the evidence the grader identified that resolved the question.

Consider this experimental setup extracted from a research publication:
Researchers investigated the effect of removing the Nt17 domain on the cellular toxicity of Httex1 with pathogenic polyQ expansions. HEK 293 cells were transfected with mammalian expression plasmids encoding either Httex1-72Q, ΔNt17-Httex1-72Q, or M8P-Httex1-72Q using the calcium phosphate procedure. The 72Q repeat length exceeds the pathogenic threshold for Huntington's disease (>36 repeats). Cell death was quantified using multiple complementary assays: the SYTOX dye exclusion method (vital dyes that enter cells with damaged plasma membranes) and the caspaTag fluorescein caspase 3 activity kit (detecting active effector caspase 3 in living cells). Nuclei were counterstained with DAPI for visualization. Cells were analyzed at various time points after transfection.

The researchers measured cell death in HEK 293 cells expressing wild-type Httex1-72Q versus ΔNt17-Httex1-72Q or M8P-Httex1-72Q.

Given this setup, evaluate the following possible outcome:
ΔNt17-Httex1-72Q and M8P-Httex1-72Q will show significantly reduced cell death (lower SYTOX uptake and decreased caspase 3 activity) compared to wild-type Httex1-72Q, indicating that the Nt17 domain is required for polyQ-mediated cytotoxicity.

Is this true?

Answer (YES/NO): YES